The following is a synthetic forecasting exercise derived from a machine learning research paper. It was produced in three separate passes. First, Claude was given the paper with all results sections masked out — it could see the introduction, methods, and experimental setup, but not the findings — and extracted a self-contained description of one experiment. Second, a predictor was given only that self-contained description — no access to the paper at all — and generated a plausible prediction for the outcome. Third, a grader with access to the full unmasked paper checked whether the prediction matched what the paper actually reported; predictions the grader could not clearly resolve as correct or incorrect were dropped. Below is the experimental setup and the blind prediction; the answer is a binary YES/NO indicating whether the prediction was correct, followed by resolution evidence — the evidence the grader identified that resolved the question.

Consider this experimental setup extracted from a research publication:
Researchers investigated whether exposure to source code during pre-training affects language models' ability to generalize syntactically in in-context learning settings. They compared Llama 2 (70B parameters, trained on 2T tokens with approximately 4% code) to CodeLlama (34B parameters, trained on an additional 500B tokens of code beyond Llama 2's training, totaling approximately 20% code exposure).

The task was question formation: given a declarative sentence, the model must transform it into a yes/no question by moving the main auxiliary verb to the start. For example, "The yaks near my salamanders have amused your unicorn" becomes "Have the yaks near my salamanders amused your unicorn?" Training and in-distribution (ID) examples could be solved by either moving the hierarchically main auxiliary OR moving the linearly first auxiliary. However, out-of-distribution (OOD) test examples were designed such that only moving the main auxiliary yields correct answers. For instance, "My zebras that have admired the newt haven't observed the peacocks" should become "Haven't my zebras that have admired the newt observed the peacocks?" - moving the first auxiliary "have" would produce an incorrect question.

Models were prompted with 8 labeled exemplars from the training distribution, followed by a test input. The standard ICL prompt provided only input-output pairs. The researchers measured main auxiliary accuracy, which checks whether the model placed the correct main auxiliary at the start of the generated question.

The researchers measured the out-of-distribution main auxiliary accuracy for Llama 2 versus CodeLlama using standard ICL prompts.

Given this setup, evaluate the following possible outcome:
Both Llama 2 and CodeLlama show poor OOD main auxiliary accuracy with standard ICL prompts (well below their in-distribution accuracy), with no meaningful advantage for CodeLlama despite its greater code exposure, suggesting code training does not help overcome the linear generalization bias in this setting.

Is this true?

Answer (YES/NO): NO